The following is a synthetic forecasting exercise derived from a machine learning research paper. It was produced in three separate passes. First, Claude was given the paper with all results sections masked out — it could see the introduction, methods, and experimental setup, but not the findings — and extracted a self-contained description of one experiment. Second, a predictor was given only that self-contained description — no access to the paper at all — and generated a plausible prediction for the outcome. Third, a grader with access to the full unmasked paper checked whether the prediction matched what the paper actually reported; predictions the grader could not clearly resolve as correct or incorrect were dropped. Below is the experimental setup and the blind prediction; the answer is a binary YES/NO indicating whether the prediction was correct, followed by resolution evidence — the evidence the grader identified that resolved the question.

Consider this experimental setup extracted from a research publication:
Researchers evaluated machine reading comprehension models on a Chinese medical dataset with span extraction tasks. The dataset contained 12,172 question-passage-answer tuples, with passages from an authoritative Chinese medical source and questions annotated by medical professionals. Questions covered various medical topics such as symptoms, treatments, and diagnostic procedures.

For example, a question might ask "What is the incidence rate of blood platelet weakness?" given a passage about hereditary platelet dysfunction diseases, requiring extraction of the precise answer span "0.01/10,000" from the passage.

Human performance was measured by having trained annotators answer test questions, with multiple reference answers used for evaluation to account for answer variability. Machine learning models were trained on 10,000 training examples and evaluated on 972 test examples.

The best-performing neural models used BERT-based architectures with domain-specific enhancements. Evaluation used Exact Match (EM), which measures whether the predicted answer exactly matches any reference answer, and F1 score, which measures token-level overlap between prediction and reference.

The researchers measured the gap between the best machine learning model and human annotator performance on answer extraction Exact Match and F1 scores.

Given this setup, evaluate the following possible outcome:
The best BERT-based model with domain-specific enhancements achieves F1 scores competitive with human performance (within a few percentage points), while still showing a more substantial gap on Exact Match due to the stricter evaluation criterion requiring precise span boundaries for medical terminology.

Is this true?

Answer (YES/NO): NO